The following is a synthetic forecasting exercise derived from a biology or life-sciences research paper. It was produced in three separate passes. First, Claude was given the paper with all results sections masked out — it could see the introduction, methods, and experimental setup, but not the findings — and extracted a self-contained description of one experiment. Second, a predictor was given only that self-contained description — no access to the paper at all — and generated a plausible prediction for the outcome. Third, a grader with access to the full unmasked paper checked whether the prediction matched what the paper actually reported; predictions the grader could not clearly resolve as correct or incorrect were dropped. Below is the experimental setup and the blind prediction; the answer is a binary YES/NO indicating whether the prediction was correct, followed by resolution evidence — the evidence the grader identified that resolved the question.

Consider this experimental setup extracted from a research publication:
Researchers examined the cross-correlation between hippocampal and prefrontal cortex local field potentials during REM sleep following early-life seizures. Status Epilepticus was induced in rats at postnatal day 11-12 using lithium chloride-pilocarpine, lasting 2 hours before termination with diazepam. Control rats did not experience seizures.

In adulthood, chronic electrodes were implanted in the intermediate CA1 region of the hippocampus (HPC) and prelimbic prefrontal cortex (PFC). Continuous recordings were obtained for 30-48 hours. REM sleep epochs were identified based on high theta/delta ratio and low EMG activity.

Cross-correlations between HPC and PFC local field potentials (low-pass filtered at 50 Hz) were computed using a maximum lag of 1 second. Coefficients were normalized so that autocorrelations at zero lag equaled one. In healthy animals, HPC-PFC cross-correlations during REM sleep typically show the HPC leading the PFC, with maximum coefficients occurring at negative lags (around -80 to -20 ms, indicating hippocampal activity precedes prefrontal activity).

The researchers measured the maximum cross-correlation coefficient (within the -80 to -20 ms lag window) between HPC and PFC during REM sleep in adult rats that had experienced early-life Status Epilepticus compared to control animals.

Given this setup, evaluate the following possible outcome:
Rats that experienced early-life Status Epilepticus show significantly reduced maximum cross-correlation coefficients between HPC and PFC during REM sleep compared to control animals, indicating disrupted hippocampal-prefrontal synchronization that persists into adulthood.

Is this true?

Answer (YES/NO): YES